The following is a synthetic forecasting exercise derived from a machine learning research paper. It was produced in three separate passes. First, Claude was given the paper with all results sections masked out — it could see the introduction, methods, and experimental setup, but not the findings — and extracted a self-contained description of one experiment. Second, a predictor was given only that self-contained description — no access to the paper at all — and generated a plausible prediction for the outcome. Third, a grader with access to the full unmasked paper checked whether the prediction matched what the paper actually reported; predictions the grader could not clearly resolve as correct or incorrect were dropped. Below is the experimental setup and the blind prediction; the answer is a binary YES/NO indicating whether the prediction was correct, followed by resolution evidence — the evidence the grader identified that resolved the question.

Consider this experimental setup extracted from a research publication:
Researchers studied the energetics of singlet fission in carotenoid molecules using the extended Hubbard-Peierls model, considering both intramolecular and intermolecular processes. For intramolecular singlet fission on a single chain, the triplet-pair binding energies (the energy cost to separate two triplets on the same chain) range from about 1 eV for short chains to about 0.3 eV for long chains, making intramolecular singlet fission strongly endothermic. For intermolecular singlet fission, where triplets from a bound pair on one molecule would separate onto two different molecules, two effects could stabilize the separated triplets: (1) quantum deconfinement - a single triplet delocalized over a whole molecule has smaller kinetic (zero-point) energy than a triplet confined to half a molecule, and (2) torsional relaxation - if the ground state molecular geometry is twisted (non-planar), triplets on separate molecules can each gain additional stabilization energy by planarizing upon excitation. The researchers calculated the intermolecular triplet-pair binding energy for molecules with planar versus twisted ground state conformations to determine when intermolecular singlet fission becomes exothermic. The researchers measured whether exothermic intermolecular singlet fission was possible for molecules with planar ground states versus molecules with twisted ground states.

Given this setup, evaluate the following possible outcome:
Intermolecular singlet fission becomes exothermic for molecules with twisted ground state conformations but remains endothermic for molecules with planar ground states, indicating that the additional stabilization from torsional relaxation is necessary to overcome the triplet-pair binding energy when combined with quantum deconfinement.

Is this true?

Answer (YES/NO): YES